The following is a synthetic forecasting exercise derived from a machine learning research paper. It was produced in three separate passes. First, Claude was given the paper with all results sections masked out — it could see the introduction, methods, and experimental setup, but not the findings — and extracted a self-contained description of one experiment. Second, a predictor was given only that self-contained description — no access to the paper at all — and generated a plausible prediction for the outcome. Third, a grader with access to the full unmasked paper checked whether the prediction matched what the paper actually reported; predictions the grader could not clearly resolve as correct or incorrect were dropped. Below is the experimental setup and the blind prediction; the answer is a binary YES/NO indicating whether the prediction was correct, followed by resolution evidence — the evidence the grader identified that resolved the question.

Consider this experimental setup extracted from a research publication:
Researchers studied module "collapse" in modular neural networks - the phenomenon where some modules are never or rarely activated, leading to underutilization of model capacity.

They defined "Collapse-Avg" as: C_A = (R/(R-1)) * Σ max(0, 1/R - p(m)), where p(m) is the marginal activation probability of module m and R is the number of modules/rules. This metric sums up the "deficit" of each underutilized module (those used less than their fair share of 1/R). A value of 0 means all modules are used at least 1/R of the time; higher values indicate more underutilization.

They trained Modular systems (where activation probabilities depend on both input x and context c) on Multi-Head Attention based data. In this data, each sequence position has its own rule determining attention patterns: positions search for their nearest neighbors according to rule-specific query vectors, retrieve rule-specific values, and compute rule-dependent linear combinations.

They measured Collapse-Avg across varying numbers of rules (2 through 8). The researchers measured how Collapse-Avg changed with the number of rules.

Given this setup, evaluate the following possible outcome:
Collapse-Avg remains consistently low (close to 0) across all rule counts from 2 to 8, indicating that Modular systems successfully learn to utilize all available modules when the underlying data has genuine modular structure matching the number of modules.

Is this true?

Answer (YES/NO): NO